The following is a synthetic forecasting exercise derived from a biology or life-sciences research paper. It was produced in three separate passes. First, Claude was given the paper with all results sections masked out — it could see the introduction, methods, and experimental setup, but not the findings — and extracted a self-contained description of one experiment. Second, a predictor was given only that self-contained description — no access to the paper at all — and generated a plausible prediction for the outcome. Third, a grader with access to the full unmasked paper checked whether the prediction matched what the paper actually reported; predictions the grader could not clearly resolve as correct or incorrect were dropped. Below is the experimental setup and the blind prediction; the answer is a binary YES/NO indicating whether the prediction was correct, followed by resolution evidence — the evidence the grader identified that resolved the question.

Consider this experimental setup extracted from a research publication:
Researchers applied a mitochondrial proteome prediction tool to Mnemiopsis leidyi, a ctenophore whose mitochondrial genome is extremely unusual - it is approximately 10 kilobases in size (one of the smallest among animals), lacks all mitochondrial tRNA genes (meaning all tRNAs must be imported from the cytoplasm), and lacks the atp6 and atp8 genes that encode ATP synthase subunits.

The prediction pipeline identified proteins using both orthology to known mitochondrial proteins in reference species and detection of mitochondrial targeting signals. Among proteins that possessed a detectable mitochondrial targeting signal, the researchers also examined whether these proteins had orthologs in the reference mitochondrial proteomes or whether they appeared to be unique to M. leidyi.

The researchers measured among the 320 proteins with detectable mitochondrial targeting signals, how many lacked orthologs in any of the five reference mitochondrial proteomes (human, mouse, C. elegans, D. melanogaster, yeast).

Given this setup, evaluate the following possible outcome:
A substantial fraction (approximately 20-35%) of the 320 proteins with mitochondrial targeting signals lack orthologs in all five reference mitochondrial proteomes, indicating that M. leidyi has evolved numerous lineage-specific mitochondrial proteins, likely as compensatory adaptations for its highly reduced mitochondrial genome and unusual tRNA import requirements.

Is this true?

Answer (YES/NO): NO